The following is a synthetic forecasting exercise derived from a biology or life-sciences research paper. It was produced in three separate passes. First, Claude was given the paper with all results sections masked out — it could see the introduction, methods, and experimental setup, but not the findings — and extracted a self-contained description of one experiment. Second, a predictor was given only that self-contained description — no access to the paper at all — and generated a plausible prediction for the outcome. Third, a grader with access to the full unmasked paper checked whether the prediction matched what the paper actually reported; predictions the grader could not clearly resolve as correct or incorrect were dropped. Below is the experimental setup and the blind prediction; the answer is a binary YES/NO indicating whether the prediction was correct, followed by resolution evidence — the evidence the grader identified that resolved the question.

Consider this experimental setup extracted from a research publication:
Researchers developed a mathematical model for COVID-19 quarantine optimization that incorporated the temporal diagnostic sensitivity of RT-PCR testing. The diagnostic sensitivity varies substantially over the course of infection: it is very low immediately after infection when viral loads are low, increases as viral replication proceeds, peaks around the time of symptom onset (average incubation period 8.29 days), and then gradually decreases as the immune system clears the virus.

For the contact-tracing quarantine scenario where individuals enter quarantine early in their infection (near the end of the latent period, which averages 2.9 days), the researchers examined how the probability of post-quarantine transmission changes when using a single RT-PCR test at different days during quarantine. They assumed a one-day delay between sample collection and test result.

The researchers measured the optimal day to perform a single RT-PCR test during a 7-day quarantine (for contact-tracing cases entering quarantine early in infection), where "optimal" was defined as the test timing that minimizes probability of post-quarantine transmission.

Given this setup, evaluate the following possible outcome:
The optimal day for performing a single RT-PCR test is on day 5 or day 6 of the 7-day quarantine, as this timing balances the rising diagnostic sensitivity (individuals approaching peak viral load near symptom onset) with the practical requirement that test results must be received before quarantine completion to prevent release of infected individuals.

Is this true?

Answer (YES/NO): NO